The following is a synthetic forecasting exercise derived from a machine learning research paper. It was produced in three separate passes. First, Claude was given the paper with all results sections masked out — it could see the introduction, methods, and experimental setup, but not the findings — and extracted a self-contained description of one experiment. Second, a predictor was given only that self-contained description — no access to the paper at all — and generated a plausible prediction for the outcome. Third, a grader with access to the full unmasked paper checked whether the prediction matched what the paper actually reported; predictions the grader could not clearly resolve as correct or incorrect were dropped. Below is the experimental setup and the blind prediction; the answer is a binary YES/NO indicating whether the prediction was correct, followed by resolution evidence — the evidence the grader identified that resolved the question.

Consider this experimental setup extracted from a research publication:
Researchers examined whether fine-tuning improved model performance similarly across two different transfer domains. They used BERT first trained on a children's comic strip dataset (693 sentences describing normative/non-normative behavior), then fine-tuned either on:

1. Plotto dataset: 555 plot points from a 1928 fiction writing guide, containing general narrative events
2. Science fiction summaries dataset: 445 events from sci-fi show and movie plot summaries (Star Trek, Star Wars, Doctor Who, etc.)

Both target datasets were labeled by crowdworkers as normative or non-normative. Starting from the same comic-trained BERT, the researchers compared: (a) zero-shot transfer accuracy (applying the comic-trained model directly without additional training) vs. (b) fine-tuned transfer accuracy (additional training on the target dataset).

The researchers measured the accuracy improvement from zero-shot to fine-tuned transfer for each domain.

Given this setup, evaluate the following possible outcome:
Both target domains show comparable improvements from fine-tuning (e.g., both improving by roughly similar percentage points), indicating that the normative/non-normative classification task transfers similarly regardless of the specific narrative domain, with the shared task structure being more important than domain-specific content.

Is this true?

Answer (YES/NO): NO